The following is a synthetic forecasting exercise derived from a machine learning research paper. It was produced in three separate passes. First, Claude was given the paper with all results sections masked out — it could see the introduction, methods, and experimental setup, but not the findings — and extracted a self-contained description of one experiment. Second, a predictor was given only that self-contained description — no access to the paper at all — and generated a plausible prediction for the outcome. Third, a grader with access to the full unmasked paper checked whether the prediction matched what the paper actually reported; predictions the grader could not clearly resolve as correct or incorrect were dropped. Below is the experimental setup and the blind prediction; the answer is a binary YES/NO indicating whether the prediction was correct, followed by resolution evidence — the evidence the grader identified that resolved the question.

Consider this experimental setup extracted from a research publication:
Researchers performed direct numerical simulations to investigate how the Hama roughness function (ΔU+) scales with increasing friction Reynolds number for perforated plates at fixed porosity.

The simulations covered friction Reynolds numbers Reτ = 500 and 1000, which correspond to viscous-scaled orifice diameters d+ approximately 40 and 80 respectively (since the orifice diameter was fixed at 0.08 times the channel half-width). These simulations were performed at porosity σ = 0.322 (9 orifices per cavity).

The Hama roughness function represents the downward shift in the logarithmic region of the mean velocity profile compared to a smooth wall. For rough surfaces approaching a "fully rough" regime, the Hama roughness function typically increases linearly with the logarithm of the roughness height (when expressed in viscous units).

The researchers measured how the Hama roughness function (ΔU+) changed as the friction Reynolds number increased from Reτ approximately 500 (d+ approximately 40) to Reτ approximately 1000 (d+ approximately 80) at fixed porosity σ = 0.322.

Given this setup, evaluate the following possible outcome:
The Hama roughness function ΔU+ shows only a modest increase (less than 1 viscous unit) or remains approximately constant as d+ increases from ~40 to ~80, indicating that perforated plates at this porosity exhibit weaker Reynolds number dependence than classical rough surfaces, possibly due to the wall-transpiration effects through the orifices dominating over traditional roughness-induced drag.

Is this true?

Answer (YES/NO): NO